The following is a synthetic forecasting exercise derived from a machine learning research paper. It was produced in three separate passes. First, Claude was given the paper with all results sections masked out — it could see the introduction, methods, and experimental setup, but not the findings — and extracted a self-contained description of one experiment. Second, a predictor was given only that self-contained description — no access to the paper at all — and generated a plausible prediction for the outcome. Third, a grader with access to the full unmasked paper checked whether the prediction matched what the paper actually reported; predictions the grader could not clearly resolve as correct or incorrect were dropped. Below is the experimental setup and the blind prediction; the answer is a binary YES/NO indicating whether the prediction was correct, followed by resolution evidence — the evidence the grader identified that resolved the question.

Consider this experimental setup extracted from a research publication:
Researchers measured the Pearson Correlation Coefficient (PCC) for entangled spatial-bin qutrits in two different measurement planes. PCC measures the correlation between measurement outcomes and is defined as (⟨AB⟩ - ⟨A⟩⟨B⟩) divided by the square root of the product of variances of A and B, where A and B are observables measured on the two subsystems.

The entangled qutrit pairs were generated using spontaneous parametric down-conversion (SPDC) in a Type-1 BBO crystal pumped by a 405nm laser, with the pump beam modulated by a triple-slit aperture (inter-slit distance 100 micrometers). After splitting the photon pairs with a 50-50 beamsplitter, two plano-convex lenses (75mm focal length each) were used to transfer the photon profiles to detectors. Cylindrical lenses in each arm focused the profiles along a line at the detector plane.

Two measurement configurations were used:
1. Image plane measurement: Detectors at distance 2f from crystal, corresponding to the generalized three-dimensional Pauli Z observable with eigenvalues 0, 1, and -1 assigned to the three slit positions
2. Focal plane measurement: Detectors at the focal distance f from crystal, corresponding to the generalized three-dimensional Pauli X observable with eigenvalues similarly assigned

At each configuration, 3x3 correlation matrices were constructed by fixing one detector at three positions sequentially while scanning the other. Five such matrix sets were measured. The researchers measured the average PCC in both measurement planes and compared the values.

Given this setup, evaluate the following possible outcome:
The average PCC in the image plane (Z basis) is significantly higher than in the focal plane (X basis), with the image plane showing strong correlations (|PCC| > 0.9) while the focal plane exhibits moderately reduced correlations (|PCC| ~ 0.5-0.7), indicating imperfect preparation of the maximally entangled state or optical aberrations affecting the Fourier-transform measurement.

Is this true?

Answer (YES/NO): NO